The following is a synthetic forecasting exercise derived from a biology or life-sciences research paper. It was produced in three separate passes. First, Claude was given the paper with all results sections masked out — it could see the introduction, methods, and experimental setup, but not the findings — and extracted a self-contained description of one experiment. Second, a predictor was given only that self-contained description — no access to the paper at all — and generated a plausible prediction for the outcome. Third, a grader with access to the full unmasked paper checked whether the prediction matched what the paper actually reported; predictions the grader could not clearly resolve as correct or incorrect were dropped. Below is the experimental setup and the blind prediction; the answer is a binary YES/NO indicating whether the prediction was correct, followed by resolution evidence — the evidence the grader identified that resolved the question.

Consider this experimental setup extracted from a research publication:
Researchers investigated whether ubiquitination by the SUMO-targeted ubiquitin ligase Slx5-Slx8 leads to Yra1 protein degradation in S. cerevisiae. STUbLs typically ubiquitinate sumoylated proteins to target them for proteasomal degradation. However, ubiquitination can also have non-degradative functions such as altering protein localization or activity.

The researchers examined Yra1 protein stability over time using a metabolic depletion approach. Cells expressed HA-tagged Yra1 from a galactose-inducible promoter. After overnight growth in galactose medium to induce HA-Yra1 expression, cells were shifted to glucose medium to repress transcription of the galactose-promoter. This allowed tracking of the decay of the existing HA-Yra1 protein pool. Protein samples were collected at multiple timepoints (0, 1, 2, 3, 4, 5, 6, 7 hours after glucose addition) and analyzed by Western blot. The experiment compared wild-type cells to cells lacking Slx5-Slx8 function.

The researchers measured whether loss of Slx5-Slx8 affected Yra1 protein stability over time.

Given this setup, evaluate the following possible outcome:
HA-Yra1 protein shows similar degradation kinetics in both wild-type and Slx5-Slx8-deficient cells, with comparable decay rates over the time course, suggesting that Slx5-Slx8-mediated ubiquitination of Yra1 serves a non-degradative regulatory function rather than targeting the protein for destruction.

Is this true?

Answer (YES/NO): YES